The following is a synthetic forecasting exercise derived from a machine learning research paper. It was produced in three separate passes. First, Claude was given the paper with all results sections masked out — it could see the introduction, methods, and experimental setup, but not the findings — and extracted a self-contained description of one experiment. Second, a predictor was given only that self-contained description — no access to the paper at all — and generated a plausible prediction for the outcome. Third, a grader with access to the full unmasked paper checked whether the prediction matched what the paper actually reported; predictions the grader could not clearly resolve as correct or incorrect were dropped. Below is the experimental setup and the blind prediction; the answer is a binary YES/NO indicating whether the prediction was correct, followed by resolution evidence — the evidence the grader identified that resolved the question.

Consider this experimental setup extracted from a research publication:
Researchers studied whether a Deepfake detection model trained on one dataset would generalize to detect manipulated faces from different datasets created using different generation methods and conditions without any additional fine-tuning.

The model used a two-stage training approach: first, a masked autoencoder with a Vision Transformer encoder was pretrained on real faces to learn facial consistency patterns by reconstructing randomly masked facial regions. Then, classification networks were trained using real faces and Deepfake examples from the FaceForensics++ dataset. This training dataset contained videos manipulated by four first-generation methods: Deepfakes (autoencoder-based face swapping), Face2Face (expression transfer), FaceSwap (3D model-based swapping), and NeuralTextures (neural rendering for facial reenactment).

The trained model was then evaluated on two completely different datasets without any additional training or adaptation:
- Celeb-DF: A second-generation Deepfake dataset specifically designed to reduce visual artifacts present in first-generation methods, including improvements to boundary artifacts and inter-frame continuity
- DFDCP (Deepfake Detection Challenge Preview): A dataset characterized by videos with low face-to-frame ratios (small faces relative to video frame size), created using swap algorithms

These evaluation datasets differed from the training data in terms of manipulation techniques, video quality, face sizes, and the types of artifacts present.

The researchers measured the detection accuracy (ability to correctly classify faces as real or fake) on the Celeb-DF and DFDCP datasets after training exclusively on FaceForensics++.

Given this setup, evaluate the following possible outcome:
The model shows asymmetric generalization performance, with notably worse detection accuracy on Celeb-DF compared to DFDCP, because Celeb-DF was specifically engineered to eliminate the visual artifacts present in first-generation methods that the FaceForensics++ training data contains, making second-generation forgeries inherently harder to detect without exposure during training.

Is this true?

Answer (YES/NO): NO